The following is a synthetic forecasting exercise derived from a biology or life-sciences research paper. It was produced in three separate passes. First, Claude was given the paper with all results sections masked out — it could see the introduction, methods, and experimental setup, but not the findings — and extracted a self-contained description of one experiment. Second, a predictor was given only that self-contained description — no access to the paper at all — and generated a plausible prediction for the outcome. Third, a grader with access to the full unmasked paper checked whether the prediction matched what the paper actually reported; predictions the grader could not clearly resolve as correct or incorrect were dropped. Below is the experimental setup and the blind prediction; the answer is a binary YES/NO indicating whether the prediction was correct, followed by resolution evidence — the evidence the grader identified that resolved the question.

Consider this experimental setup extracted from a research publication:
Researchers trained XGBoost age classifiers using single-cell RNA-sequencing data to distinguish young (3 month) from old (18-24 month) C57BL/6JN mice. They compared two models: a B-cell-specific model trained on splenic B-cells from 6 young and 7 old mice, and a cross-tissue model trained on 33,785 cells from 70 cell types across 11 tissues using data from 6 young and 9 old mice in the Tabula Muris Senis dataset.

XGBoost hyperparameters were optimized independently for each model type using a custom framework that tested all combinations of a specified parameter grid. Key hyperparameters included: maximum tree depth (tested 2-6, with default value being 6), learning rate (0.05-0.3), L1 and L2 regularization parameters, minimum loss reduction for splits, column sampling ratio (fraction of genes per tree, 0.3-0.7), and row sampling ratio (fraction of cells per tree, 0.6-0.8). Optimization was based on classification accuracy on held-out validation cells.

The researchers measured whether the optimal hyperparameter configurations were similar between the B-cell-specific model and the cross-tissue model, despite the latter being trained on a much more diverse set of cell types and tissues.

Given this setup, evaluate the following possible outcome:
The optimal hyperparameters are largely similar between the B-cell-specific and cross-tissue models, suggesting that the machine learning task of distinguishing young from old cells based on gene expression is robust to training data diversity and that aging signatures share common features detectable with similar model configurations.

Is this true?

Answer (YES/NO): YES